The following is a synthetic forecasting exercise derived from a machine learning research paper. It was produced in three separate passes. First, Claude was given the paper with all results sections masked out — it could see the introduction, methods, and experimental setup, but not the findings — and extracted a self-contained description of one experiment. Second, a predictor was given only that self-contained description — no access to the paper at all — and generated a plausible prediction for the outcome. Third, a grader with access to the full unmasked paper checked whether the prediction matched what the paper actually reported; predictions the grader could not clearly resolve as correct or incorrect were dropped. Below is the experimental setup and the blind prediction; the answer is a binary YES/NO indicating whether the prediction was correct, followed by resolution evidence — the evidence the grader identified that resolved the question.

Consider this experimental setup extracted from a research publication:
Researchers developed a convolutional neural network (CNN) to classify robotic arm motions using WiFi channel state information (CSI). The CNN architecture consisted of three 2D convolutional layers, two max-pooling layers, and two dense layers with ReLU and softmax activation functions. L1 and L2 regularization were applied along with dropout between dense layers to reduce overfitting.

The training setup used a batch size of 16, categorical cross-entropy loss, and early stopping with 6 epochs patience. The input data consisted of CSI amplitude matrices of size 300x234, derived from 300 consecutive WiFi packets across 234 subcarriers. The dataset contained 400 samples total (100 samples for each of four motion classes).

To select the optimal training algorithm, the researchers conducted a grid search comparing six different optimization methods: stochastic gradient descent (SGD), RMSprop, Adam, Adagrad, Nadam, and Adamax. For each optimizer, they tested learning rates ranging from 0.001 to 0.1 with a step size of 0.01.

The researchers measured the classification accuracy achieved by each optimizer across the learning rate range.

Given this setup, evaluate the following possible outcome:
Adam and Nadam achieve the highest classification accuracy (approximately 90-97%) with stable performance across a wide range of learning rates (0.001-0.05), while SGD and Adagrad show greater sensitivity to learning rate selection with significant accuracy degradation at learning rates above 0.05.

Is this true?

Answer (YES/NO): NO